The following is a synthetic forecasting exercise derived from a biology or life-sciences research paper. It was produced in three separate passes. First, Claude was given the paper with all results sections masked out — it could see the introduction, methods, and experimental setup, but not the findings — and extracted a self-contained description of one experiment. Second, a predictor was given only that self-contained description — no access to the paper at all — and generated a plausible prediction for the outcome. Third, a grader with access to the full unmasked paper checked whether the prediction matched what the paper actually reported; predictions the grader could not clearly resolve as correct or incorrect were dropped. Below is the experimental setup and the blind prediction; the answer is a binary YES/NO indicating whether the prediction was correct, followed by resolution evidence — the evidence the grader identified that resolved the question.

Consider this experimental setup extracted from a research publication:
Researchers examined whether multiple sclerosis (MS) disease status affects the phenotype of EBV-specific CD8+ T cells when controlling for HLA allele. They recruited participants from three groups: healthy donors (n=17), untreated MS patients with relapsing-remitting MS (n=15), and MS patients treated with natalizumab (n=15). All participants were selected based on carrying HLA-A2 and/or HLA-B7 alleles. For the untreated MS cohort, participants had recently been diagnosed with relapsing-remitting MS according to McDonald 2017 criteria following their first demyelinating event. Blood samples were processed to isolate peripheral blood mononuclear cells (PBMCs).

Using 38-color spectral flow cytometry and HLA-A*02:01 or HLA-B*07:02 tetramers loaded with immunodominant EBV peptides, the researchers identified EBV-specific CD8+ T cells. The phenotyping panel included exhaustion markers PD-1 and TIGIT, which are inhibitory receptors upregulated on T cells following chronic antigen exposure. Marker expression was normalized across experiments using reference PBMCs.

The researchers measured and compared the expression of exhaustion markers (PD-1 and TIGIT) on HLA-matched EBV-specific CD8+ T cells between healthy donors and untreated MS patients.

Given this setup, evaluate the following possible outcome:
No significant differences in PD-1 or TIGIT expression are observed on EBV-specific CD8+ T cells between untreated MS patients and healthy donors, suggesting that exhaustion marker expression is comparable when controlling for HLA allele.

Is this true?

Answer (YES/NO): NO